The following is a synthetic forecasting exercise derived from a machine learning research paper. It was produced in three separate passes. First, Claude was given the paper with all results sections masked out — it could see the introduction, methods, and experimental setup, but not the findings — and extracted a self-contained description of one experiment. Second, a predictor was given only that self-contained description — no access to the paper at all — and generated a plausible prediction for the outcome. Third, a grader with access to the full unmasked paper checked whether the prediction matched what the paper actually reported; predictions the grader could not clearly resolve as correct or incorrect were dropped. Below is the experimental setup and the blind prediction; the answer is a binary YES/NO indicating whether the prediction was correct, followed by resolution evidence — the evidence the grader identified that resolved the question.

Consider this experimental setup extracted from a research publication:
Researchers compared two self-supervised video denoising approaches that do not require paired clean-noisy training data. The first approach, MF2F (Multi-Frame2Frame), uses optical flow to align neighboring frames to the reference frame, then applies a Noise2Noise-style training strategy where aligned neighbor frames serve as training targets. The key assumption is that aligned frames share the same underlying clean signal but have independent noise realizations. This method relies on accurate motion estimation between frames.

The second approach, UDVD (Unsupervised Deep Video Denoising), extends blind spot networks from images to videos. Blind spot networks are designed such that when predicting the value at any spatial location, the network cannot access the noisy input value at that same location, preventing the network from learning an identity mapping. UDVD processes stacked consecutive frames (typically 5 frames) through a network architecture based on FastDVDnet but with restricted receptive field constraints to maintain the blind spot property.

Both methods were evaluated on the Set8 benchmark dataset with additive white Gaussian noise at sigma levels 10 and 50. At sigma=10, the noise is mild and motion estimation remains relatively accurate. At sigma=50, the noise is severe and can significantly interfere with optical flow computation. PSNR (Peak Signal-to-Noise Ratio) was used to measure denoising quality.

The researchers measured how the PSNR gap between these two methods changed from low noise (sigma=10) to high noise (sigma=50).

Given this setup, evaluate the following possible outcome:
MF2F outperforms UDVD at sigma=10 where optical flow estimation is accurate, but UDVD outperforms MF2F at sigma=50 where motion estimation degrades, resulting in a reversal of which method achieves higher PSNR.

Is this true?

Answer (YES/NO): NO